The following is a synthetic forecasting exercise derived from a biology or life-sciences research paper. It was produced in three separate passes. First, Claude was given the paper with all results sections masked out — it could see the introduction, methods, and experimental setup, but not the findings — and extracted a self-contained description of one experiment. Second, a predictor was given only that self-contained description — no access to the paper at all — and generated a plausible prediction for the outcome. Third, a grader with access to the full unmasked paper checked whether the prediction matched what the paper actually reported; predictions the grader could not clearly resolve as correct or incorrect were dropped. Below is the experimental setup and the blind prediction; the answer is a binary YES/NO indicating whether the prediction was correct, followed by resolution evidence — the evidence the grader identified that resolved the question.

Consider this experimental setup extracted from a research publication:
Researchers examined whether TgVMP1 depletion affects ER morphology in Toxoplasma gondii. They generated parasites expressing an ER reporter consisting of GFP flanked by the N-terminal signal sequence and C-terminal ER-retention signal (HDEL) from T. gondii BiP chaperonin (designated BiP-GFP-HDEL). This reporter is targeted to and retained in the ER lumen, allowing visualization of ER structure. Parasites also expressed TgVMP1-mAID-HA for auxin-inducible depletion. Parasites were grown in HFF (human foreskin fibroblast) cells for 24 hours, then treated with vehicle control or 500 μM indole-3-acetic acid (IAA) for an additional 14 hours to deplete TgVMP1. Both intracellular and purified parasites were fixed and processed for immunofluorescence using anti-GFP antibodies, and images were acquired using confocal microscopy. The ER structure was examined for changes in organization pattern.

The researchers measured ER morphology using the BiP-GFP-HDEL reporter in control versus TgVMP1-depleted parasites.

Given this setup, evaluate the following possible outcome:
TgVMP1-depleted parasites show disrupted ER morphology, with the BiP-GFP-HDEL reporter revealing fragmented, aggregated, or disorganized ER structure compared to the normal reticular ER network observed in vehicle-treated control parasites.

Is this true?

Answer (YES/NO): YES